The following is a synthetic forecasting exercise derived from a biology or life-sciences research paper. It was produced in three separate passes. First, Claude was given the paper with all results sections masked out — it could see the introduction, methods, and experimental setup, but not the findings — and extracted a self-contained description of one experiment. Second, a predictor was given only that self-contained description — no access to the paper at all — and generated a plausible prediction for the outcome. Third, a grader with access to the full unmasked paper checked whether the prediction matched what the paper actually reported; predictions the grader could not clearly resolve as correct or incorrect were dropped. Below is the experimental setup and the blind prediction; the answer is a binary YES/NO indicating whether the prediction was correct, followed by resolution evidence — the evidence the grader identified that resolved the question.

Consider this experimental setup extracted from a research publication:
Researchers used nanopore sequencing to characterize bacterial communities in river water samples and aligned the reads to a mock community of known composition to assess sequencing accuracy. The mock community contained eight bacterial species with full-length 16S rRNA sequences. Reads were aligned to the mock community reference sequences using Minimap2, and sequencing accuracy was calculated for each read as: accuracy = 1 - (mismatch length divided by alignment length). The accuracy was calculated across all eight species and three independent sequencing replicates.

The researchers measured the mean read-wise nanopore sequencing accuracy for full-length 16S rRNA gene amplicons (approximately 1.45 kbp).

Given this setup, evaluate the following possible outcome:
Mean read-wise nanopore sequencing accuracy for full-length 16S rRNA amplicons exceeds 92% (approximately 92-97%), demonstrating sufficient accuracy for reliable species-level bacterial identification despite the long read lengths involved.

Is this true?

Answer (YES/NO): YES